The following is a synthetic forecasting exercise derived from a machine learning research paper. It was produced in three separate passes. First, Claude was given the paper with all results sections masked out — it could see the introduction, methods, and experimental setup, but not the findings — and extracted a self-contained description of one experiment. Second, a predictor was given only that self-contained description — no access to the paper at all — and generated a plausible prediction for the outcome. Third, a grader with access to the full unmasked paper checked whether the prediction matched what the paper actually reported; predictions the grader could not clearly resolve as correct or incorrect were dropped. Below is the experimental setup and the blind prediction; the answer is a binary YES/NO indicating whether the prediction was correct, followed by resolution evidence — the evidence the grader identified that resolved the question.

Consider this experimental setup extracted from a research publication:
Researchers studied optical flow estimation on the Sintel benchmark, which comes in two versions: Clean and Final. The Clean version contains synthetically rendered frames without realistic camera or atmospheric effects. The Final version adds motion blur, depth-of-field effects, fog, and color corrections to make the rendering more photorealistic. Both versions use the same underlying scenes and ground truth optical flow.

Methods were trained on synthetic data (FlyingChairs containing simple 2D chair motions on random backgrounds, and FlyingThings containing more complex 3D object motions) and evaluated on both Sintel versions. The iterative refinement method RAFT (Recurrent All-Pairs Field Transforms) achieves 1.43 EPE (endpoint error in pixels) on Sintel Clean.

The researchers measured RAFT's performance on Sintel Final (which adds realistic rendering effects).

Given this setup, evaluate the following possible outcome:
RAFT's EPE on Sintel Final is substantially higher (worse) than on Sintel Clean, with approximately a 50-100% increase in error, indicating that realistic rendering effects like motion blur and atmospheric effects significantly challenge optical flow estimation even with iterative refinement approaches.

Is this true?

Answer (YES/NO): YES